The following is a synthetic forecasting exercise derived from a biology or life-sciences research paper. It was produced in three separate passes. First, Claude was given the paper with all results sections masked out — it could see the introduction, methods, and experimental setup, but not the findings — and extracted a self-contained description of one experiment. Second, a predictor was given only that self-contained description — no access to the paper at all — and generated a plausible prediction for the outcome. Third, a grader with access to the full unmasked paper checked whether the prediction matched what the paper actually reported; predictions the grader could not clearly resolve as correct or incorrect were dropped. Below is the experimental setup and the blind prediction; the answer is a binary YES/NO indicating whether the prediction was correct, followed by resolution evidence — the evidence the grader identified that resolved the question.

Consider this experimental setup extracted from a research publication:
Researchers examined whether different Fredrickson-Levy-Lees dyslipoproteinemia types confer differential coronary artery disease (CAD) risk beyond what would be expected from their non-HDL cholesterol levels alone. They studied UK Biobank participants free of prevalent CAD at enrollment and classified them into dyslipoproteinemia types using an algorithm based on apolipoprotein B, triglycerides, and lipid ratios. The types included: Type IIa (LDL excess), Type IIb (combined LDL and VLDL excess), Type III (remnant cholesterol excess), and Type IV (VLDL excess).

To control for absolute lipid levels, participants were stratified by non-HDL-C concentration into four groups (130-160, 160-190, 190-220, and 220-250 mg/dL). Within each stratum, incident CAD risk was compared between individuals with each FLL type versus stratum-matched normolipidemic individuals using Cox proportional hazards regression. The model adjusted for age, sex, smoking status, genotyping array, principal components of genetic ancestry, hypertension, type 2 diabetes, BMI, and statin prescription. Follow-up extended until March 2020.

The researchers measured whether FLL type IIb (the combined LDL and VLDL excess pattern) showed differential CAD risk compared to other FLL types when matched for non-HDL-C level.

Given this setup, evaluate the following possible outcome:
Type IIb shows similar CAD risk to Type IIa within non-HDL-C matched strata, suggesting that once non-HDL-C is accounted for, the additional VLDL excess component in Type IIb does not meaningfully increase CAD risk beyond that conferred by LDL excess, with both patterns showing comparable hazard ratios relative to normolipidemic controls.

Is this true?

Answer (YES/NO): NO